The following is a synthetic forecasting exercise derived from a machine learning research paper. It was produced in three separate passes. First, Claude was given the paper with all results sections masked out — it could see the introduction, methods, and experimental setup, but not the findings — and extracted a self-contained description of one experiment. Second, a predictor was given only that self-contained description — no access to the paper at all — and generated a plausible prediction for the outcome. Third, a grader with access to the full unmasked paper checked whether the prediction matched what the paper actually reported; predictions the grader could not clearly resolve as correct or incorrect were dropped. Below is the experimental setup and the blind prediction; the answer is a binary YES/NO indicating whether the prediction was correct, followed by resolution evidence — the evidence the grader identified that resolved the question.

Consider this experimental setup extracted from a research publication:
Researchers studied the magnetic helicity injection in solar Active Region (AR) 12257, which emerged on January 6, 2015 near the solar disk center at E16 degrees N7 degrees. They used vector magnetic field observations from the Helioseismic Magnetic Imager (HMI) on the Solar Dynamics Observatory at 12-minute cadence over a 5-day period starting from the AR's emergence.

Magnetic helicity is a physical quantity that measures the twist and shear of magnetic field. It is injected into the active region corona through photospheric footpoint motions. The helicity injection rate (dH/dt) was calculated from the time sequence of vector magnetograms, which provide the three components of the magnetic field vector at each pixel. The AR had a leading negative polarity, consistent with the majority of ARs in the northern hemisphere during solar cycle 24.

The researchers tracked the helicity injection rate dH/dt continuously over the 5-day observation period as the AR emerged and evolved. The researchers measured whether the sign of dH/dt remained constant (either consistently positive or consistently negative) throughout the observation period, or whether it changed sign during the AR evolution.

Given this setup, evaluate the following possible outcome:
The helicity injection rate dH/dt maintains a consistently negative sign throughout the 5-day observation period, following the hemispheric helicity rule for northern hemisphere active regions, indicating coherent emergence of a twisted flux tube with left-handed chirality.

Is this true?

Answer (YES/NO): NO